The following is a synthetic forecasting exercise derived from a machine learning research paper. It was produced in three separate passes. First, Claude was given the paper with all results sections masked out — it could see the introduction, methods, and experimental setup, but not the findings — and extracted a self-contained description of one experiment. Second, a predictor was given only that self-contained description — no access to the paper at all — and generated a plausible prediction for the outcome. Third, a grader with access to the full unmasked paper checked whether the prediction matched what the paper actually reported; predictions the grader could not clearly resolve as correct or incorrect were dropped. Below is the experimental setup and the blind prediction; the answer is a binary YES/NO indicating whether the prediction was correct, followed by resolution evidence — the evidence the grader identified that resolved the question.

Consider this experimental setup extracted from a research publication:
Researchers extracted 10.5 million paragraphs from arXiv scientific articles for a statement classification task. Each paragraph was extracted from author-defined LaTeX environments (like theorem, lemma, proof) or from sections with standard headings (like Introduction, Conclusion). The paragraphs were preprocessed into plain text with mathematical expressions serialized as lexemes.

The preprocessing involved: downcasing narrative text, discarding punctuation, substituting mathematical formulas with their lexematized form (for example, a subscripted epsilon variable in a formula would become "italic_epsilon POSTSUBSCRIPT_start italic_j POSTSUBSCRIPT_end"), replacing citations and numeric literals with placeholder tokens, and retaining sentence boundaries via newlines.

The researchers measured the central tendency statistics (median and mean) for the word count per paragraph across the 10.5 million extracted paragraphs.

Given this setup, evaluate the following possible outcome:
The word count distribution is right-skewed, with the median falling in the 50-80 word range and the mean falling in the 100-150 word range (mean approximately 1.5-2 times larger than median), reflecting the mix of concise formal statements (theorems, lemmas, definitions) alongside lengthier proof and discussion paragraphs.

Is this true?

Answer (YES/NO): NO